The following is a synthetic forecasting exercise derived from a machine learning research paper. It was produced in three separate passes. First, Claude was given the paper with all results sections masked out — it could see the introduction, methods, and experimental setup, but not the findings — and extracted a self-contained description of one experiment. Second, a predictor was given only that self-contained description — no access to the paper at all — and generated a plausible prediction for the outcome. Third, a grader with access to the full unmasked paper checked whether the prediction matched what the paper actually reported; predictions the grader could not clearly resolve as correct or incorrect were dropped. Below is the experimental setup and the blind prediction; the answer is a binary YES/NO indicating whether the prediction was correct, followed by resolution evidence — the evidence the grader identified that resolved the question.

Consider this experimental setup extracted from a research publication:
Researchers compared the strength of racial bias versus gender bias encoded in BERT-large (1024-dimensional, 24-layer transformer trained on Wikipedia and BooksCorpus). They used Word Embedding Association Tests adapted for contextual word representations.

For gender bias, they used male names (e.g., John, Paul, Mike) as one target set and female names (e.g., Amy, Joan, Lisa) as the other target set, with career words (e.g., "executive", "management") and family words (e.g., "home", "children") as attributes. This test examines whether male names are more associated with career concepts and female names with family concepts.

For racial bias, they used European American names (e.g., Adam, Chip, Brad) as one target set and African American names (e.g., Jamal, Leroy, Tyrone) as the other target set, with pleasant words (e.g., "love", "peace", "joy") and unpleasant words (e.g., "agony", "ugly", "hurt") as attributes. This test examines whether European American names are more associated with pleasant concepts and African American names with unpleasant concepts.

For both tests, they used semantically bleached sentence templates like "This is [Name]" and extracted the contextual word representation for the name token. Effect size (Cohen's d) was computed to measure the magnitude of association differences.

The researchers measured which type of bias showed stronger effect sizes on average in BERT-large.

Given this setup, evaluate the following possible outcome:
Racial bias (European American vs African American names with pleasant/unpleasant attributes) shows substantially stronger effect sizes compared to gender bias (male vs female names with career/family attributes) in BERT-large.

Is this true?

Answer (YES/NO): YES